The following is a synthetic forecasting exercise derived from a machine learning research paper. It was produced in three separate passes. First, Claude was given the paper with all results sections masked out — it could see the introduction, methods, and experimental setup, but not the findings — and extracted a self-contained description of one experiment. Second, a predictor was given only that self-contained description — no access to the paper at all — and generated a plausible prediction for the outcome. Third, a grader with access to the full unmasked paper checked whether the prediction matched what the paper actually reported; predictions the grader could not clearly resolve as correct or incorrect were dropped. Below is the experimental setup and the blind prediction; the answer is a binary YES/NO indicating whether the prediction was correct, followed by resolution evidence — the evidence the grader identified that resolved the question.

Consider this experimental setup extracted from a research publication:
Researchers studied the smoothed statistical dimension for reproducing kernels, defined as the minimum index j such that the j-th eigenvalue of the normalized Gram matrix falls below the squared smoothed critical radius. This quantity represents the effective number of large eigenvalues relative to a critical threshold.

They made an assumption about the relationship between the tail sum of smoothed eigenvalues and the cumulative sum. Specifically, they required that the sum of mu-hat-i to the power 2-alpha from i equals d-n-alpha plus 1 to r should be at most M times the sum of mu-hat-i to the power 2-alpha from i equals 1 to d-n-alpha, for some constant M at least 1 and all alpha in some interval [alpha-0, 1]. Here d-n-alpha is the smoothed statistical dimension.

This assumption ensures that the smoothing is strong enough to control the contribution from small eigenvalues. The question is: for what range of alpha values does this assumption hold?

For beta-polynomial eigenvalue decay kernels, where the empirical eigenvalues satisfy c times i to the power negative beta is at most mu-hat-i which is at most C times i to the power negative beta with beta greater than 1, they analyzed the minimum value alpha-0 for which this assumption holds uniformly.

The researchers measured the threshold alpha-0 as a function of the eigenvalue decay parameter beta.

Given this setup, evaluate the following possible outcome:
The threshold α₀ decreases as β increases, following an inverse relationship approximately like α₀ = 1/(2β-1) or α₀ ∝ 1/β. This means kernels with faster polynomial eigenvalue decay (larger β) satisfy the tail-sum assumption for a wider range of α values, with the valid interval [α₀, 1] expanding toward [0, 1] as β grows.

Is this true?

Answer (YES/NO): NO